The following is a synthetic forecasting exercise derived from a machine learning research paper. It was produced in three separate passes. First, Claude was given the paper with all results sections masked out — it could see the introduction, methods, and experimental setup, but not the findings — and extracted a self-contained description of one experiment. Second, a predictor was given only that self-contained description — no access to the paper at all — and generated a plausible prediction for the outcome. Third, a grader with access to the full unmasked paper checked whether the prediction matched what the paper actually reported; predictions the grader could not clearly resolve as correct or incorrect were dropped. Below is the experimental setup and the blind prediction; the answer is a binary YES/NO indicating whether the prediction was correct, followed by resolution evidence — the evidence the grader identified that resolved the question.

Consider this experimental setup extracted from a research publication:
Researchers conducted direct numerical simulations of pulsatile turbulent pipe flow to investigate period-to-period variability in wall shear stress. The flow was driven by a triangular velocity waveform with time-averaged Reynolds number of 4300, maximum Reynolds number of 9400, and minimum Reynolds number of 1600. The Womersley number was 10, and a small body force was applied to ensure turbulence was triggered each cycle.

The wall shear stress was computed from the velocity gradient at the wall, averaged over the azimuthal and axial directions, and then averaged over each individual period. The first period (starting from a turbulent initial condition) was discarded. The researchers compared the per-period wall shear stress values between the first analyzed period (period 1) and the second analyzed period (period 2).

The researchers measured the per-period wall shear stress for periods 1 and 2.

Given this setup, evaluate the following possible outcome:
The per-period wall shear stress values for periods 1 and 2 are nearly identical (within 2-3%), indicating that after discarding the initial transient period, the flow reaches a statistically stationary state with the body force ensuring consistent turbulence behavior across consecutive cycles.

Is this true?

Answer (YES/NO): NO